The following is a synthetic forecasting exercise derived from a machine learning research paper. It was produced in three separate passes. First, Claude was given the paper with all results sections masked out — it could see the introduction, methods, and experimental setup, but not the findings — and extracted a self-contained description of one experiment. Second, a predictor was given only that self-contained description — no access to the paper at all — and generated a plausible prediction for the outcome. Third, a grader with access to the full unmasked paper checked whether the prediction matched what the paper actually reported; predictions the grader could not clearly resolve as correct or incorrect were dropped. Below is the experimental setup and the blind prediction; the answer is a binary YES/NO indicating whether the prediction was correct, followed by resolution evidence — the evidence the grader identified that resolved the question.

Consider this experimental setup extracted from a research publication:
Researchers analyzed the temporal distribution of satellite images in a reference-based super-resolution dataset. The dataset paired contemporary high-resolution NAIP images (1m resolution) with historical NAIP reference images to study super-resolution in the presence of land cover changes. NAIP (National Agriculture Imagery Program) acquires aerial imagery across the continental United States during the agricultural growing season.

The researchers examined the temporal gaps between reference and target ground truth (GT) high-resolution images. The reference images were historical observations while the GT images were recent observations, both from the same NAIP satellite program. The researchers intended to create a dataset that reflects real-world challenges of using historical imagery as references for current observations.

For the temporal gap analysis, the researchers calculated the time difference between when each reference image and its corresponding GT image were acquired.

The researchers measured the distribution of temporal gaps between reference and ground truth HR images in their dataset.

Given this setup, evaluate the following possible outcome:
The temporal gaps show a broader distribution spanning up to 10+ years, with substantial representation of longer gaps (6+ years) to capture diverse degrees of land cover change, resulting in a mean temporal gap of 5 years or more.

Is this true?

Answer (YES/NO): YES